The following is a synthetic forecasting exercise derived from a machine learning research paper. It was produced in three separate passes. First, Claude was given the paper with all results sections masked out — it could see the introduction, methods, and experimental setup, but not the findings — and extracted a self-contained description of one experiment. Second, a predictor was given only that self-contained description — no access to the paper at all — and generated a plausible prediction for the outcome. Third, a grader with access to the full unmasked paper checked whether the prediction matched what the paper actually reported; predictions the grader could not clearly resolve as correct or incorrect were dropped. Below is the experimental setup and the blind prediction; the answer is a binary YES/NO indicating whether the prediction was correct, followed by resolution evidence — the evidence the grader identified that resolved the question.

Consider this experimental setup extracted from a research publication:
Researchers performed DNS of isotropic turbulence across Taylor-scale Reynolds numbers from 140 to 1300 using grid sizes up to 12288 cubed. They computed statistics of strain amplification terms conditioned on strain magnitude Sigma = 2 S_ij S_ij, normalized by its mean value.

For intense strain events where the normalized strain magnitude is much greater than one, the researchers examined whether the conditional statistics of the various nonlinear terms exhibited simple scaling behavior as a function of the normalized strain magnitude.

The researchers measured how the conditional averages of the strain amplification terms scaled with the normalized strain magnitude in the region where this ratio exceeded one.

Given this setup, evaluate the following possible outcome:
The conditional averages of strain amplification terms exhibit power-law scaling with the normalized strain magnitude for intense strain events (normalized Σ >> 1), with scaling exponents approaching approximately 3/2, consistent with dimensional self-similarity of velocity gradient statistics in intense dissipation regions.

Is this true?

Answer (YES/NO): YES